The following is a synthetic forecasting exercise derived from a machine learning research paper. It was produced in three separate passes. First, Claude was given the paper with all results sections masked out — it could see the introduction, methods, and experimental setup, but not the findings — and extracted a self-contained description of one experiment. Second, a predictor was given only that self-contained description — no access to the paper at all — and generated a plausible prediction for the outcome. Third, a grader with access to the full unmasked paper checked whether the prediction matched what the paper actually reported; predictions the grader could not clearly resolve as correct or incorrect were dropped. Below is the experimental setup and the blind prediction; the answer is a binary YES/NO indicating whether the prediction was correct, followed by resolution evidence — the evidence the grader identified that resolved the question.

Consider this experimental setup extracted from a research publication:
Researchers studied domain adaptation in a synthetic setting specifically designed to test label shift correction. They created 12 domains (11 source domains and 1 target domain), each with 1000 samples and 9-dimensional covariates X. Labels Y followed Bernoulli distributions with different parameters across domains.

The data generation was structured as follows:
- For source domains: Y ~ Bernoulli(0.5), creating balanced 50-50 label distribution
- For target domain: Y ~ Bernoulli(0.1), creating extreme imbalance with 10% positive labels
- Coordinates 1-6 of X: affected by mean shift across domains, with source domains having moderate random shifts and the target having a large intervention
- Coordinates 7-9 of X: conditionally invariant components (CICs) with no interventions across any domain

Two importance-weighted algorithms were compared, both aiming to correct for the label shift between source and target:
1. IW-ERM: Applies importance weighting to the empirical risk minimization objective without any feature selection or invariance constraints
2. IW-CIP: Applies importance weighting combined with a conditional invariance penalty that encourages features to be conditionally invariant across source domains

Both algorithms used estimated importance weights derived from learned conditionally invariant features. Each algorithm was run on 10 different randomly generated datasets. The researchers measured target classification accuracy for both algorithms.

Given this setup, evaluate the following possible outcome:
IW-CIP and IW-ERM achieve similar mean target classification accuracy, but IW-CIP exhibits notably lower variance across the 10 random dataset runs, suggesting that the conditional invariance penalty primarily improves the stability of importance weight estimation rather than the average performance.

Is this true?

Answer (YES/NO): NO